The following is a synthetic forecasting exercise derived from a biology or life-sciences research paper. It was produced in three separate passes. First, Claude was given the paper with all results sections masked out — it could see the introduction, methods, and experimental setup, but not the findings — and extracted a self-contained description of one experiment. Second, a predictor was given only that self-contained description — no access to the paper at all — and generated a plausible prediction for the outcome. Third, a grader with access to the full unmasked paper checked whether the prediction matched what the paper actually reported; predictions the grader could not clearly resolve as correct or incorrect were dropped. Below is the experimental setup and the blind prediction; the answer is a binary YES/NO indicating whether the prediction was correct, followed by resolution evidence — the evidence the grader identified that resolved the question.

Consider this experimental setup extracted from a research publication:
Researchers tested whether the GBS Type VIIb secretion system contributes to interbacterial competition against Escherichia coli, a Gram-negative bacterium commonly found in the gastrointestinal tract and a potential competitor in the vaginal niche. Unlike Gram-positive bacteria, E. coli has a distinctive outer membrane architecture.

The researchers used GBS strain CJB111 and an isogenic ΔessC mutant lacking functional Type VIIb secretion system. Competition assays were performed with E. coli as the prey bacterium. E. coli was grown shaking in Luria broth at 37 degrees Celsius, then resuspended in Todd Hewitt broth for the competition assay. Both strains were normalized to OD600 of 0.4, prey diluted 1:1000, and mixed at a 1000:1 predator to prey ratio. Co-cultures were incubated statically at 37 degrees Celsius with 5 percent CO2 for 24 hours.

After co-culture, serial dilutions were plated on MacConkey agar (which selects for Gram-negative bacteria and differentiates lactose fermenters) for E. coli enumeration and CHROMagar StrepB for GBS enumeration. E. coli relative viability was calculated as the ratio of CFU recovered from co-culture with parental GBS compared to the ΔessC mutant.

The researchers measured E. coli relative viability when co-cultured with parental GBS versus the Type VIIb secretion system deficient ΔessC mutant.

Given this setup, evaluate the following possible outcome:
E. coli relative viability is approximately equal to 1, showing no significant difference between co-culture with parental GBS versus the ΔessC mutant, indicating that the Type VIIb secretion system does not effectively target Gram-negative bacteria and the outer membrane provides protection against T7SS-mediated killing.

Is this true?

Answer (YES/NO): YES